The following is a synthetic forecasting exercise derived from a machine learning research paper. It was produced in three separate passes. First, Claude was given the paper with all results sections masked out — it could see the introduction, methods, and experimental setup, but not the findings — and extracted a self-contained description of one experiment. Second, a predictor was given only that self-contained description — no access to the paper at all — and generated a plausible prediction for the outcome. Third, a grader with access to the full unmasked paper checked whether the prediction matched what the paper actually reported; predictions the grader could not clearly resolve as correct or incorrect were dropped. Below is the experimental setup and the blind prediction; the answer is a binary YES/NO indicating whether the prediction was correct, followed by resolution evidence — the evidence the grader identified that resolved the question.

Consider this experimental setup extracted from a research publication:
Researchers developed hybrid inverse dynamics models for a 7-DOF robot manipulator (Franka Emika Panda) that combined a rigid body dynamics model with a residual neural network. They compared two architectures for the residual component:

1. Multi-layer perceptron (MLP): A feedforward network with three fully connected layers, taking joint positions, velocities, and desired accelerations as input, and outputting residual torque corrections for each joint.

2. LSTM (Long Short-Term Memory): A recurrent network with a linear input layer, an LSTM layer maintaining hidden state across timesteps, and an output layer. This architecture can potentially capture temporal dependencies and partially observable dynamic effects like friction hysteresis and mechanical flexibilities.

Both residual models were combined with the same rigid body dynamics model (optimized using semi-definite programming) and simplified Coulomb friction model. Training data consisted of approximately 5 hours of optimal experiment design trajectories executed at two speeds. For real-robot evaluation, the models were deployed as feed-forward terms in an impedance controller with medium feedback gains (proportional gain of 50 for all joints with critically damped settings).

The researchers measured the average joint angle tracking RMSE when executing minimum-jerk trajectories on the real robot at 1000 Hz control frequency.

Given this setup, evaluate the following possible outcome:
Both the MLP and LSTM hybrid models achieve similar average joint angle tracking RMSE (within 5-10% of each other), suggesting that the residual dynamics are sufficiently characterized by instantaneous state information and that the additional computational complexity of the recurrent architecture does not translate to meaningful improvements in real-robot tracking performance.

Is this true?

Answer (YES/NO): NO